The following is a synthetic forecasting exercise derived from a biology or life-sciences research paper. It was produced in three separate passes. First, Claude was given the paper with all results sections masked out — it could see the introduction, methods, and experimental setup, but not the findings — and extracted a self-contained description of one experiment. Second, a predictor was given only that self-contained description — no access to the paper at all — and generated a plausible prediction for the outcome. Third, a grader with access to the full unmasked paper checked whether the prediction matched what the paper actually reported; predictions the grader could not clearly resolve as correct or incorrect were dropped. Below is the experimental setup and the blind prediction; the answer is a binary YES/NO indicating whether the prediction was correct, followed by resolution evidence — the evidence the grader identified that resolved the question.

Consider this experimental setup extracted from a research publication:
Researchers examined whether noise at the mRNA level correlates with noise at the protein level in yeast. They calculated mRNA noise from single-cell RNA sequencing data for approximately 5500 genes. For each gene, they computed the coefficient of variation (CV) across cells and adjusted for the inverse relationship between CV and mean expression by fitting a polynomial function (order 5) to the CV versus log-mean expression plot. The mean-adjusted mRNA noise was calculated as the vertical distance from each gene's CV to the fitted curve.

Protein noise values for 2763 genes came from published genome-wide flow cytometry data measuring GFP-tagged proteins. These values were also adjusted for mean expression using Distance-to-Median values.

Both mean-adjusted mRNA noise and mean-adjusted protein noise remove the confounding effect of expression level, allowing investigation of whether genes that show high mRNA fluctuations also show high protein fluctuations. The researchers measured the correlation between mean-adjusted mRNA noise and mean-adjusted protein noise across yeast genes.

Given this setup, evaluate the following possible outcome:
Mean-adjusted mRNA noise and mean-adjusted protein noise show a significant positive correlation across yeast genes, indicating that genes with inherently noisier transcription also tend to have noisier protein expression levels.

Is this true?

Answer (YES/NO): YES